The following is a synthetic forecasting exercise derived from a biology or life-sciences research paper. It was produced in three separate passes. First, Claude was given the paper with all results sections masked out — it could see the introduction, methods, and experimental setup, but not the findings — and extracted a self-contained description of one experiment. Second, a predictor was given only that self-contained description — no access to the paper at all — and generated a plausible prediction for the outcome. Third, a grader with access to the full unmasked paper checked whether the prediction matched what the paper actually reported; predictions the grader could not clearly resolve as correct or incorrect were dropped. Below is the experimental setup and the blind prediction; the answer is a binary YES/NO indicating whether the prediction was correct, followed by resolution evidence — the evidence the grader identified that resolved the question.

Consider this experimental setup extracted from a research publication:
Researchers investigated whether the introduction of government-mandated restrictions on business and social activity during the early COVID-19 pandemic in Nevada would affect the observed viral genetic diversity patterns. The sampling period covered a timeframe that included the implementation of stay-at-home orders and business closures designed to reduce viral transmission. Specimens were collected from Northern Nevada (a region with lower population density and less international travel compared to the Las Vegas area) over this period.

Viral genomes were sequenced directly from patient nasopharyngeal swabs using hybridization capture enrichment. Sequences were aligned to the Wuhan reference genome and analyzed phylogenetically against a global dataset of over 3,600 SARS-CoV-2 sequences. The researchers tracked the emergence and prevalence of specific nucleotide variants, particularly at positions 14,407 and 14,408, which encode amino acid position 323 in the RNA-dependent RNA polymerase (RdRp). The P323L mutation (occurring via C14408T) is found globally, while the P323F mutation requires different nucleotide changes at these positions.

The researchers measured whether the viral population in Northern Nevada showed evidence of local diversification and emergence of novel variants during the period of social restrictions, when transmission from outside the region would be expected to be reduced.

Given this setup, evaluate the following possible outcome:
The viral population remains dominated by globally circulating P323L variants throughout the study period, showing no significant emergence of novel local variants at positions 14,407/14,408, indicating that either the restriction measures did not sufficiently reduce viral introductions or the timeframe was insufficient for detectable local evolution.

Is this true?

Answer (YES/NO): NO